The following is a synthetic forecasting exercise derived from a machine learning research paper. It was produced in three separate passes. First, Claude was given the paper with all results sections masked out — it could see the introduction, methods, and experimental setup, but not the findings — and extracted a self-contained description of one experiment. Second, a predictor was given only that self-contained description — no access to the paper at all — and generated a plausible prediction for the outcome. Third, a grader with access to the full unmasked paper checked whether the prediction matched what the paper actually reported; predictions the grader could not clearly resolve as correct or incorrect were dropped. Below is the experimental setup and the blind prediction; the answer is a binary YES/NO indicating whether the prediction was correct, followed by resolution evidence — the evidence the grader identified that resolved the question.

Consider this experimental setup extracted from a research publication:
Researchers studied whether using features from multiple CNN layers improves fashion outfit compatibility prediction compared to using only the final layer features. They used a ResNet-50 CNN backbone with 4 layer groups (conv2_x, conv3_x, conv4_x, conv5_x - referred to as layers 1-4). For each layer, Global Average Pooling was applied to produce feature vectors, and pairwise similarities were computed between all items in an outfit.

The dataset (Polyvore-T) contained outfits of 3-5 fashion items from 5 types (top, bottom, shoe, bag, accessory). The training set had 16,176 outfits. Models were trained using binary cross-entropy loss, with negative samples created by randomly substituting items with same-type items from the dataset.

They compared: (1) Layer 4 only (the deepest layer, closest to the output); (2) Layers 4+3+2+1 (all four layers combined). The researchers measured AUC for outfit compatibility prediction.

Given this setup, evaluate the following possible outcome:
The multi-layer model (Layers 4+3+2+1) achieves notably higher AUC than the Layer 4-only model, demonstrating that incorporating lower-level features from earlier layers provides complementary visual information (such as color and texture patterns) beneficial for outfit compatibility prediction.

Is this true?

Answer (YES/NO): YES